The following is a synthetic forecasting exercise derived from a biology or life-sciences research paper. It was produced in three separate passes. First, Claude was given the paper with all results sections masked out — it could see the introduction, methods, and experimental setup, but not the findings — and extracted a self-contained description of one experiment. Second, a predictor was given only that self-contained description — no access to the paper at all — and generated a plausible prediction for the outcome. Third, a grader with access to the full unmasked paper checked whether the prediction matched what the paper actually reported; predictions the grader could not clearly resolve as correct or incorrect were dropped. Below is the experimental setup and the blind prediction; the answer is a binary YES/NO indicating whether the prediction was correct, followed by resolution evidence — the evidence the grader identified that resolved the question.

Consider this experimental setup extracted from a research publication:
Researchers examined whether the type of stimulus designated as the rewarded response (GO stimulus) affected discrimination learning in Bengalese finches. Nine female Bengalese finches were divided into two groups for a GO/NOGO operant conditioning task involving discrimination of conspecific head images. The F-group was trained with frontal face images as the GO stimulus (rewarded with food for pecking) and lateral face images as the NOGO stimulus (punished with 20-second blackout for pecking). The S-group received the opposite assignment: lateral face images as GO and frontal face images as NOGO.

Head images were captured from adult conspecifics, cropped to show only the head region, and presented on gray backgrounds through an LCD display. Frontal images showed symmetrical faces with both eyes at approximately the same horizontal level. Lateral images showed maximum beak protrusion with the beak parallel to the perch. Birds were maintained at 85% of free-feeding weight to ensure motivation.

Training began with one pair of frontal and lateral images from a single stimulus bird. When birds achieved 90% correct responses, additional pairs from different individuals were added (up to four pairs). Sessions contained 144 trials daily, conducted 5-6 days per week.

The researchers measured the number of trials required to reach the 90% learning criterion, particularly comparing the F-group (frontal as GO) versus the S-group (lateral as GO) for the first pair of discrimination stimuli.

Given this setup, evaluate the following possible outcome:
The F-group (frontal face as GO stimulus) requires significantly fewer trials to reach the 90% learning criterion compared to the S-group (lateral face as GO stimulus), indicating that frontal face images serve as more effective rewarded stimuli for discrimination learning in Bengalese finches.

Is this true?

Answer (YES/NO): NO